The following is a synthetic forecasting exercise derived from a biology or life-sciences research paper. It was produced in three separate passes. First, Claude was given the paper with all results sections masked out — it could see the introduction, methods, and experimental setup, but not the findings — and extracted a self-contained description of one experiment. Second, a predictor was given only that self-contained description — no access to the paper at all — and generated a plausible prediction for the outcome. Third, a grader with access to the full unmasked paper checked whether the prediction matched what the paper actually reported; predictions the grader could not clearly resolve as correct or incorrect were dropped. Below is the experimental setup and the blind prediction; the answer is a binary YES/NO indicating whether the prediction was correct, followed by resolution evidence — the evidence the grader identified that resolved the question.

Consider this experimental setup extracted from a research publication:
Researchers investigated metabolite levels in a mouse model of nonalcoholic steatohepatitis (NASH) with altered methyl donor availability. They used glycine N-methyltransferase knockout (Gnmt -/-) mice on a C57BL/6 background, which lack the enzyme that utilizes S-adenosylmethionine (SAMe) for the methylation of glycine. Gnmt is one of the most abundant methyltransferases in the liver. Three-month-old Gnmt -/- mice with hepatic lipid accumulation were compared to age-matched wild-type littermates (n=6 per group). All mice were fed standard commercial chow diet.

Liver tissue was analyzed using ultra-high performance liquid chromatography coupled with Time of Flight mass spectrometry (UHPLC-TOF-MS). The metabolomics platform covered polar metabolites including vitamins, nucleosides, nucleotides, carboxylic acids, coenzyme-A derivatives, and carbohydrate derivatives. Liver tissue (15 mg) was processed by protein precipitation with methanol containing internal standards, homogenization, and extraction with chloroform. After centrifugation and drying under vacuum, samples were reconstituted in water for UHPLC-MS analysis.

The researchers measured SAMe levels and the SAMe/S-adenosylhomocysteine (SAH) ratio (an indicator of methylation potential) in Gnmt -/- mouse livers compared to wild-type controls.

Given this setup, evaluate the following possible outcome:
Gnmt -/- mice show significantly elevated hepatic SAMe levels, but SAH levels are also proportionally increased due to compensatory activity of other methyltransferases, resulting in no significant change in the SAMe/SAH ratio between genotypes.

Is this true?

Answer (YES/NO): NO